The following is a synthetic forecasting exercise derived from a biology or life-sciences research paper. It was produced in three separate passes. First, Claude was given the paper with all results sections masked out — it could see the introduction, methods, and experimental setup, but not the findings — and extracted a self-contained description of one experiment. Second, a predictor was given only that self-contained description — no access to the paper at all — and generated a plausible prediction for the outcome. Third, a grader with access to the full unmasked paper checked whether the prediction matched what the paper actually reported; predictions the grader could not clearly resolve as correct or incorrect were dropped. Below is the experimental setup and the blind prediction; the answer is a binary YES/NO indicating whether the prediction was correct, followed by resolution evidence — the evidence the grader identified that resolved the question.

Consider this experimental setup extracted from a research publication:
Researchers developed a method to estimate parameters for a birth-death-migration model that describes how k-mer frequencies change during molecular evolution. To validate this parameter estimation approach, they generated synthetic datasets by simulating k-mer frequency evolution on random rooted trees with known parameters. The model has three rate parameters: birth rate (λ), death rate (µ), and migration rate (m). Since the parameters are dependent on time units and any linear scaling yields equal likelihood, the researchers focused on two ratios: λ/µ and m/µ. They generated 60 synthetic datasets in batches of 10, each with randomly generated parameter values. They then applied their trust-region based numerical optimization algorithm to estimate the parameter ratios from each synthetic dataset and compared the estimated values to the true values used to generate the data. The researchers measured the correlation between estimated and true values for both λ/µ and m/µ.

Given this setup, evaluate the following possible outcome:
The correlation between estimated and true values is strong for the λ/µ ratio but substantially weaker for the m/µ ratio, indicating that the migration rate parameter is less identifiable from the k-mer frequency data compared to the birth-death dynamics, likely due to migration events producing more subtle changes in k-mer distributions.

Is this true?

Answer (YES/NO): NO